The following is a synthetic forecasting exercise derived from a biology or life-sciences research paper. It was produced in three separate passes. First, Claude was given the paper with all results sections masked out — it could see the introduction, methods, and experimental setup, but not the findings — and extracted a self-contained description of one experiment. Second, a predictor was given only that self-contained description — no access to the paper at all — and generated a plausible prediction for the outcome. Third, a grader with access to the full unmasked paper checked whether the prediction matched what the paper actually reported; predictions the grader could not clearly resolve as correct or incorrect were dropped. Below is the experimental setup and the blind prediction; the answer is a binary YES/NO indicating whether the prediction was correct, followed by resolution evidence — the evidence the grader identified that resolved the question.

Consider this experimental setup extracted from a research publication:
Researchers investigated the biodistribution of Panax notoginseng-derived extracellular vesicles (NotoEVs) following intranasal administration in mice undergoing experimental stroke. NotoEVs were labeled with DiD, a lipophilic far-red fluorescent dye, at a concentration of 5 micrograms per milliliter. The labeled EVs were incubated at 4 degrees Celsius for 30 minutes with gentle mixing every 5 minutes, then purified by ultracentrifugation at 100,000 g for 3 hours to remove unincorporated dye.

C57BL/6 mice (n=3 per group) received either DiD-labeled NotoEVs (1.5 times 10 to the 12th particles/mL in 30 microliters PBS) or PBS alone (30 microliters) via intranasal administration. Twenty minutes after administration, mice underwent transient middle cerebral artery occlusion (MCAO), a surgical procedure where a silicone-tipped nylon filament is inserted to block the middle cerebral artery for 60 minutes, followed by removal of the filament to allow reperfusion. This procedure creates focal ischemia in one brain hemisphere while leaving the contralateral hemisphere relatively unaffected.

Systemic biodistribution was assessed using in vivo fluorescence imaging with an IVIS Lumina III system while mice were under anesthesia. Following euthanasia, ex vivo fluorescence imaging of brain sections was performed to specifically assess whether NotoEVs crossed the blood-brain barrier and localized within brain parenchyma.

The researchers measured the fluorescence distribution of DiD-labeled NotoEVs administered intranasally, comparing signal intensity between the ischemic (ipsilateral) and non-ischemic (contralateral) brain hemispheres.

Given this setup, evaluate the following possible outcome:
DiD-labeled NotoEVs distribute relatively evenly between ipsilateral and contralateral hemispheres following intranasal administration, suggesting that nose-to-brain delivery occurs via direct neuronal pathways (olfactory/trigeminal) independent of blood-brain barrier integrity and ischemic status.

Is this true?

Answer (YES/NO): NO